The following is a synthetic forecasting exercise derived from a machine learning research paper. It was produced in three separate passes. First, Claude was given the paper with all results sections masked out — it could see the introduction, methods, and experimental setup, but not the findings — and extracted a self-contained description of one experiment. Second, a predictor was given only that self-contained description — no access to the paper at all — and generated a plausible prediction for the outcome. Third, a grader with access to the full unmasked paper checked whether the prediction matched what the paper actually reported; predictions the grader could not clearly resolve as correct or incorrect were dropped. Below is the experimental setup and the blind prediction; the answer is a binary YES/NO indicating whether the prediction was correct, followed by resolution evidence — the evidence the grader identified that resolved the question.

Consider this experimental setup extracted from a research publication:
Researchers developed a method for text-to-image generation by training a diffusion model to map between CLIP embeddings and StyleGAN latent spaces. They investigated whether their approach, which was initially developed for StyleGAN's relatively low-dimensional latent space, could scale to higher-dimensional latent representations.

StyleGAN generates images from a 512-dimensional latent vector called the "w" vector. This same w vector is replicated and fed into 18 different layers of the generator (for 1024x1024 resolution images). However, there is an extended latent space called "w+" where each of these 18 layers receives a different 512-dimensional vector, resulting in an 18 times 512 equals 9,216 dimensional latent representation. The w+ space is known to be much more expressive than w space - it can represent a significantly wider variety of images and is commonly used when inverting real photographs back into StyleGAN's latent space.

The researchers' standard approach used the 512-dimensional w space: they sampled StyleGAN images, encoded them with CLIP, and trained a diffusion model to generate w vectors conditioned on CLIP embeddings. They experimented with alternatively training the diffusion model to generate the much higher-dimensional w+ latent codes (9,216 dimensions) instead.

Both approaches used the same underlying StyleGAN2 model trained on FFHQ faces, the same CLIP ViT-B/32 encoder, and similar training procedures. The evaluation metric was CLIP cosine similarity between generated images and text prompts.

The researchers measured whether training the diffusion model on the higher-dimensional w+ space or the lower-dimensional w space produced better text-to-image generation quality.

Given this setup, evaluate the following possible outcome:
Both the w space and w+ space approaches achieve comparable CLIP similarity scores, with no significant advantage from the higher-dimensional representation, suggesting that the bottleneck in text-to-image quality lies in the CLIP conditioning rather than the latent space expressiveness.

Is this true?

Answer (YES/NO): NO